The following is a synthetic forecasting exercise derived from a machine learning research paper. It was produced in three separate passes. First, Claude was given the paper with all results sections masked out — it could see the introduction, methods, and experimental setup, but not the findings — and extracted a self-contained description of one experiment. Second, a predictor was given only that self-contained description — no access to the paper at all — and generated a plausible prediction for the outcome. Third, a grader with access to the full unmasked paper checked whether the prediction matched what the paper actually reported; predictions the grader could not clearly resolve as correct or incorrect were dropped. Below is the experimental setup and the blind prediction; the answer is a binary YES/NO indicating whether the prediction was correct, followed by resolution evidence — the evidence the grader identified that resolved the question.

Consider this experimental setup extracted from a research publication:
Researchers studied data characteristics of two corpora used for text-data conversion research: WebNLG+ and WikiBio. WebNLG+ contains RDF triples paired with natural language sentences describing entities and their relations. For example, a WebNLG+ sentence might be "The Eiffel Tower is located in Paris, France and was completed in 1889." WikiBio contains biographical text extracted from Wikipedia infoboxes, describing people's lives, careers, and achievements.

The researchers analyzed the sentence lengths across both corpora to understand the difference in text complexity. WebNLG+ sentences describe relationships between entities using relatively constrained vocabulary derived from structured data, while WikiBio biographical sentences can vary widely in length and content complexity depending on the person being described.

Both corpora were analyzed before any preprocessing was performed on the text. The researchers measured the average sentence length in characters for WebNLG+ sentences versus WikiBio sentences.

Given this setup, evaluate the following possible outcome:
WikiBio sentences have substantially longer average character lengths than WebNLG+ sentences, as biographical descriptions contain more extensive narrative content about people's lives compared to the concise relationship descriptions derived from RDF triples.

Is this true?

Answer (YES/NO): YES